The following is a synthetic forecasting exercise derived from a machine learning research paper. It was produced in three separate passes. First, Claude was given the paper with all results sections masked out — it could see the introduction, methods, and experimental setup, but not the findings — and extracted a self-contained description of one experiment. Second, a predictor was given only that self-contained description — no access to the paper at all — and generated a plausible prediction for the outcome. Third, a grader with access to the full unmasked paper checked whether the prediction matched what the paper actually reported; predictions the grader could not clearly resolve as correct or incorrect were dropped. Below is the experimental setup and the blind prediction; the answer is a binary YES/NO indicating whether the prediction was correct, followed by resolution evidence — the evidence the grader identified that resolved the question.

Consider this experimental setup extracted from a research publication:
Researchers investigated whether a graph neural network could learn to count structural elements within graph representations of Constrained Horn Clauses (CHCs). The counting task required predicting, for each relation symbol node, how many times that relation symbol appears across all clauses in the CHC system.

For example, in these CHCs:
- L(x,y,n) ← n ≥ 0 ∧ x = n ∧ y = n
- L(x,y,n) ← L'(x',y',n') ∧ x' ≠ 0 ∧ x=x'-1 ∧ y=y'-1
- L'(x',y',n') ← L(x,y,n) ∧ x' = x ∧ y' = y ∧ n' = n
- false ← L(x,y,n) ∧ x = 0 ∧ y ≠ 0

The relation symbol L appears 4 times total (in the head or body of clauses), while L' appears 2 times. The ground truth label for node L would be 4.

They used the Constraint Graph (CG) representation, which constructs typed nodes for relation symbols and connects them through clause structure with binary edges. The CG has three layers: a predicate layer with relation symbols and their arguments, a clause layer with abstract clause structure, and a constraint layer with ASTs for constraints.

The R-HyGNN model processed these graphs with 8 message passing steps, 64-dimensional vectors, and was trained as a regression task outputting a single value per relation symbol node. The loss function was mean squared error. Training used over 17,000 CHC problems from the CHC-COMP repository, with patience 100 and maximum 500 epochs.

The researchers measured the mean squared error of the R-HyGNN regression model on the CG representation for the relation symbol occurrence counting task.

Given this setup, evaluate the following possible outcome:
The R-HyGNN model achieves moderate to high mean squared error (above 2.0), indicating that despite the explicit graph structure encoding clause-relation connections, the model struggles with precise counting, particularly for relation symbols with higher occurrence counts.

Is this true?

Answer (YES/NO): NO